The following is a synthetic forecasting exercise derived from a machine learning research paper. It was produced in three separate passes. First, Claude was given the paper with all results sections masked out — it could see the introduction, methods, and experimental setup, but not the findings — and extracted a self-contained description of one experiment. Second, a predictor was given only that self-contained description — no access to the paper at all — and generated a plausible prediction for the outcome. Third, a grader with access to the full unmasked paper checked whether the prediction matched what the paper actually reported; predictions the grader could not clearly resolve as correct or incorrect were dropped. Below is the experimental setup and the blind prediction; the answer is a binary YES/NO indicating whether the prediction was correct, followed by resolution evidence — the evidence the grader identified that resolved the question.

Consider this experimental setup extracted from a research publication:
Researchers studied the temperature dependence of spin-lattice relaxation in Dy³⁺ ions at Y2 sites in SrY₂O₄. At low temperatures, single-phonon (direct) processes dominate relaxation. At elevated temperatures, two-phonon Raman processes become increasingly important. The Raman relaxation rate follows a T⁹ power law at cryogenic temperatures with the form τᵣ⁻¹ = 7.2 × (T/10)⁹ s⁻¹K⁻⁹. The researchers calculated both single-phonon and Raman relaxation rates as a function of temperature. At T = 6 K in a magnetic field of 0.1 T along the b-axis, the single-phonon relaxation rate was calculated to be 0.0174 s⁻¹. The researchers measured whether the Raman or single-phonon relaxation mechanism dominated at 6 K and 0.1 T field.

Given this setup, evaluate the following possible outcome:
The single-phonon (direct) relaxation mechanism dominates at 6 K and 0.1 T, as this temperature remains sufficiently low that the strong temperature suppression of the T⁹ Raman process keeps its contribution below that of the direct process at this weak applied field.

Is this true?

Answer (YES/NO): NO